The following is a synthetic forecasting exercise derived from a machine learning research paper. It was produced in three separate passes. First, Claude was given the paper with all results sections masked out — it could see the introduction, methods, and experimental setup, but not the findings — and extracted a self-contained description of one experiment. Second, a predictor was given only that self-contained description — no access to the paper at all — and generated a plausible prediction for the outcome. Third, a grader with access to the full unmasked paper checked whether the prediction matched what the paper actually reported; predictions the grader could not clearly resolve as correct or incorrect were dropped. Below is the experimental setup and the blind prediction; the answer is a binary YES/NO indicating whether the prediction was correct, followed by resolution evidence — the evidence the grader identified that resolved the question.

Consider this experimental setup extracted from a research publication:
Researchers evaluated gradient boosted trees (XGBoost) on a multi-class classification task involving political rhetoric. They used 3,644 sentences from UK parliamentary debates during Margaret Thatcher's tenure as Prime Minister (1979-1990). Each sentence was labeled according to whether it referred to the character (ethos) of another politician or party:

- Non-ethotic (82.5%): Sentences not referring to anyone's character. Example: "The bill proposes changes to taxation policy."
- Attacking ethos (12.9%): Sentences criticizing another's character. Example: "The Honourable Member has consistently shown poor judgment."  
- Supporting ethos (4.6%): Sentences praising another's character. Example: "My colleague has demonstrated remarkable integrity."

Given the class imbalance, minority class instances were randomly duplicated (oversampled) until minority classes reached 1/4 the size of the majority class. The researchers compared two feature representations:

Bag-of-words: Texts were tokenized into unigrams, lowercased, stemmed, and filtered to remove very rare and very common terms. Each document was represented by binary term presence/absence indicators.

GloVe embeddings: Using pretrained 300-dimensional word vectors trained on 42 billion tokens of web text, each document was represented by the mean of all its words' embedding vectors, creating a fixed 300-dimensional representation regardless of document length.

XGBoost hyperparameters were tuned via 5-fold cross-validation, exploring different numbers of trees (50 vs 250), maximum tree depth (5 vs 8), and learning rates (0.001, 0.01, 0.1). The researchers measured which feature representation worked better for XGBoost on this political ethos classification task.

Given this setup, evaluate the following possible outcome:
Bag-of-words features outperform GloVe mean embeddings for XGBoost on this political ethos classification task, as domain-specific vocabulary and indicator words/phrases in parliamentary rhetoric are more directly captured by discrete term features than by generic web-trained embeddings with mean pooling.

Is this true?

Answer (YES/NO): YES